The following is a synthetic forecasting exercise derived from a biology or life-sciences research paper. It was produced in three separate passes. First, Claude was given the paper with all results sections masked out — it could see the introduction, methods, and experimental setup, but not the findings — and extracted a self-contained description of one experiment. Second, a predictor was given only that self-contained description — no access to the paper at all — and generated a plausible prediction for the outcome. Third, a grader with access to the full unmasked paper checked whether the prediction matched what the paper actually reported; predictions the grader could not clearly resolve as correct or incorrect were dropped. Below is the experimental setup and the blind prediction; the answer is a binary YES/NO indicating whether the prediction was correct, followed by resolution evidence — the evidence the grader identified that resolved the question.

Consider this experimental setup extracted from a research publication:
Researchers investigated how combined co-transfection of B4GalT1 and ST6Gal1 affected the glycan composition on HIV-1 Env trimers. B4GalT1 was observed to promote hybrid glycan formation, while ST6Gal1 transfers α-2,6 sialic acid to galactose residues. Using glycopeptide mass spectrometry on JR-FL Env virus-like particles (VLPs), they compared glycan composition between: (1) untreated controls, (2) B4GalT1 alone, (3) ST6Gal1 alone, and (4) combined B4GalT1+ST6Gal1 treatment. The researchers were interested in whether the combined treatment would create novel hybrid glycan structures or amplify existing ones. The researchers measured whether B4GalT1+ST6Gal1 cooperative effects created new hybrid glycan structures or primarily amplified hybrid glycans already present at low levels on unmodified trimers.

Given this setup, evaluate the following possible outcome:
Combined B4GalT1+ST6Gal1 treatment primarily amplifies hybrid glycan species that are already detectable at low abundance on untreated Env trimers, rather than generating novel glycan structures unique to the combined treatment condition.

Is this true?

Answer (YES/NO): YES